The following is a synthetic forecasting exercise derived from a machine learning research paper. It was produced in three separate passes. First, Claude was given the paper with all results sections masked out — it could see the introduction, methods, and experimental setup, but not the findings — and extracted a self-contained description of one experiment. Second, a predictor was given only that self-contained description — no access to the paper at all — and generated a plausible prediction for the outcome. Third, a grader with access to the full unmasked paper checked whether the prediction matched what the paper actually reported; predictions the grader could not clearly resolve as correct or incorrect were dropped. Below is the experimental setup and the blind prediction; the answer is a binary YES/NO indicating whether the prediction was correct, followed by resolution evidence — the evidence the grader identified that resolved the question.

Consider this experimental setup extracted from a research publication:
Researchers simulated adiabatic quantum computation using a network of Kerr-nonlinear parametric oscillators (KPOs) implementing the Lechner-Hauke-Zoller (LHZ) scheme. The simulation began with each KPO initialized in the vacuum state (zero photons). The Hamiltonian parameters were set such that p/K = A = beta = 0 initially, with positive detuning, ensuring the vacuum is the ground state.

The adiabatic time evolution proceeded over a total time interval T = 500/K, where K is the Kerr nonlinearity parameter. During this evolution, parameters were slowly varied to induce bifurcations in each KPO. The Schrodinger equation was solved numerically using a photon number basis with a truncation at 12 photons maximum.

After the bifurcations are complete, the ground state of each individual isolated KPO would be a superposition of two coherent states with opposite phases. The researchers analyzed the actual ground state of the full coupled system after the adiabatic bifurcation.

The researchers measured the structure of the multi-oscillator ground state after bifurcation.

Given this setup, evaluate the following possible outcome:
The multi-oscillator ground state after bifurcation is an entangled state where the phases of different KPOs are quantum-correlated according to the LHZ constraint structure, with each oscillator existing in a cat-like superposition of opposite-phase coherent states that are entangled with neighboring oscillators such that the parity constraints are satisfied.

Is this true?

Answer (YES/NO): NO